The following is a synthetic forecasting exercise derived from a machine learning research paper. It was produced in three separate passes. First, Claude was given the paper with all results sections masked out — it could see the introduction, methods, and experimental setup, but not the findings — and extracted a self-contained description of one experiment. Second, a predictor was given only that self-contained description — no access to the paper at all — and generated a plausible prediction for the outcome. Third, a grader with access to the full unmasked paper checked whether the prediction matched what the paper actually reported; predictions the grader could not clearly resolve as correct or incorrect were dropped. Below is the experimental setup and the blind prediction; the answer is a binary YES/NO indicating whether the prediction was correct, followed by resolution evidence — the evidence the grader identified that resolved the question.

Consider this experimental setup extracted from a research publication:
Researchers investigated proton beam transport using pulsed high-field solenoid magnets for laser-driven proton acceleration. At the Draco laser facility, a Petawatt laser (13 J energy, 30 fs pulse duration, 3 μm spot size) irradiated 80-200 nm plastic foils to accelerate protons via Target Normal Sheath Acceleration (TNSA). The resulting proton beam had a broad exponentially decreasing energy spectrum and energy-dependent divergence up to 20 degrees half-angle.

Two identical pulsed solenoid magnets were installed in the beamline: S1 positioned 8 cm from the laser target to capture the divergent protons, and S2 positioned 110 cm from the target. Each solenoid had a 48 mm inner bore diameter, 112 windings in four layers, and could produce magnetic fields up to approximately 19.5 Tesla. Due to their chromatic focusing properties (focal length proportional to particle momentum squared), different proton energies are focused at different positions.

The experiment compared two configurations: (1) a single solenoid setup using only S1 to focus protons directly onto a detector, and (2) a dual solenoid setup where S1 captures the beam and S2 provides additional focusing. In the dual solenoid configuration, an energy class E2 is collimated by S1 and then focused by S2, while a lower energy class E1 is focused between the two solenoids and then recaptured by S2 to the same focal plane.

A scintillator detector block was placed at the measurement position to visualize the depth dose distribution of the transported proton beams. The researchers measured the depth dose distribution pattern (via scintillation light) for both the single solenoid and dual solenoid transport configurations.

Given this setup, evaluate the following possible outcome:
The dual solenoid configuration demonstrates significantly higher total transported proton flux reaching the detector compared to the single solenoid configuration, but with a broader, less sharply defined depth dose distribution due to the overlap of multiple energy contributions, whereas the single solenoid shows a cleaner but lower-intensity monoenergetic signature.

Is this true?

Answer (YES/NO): NO